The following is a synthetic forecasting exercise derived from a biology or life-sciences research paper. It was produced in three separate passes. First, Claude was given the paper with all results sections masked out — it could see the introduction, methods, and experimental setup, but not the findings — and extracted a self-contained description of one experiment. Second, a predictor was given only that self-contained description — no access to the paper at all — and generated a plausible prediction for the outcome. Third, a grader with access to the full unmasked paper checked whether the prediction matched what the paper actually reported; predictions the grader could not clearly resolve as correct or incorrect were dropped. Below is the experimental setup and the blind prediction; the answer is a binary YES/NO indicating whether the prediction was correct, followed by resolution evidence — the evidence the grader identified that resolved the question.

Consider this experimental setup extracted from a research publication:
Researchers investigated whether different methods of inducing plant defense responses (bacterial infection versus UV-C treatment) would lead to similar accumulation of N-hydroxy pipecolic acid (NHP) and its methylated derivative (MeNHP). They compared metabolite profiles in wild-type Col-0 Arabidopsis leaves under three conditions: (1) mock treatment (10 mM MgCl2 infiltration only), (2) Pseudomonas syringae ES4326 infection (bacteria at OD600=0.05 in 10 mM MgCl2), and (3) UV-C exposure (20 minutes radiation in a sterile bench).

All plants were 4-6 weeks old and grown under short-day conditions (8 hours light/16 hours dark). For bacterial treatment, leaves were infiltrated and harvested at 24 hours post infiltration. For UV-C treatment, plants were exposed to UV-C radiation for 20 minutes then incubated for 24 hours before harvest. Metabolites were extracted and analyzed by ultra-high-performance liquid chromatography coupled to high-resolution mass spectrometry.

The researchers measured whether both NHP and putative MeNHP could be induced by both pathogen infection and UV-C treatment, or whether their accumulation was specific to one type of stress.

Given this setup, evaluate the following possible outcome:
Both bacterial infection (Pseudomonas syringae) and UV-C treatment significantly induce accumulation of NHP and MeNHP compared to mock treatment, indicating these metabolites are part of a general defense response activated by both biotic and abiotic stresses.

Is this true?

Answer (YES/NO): YES